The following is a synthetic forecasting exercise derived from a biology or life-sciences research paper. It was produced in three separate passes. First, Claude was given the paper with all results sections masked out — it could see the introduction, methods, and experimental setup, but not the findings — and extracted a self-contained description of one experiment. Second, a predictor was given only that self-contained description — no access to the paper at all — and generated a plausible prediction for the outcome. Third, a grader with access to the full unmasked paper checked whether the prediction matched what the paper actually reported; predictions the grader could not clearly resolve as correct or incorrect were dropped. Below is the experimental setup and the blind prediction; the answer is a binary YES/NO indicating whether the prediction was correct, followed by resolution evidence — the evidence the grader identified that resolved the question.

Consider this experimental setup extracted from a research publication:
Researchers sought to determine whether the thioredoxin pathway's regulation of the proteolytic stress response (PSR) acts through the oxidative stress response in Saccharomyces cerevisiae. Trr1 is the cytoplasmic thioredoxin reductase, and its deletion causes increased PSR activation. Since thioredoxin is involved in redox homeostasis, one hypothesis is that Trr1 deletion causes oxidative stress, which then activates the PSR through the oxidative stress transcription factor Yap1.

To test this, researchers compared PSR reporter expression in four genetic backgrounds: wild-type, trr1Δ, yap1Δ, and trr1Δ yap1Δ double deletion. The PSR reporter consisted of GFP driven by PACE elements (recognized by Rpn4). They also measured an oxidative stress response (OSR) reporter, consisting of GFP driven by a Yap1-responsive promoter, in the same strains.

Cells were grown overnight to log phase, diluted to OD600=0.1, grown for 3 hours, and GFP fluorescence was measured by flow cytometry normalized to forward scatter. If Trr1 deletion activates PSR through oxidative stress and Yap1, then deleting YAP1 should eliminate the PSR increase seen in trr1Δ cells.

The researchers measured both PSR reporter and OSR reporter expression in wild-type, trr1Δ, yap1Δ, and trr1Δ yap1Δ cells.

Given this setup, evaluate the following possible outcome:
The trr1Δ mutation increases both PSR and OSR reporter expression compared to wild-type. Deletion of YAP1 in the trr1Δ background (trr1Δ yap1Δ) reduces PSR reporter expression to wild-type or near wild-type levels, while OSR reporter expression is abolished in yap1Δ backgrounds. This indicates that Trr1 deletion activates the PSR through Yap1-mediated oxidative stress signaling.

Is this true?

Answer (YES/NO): NO